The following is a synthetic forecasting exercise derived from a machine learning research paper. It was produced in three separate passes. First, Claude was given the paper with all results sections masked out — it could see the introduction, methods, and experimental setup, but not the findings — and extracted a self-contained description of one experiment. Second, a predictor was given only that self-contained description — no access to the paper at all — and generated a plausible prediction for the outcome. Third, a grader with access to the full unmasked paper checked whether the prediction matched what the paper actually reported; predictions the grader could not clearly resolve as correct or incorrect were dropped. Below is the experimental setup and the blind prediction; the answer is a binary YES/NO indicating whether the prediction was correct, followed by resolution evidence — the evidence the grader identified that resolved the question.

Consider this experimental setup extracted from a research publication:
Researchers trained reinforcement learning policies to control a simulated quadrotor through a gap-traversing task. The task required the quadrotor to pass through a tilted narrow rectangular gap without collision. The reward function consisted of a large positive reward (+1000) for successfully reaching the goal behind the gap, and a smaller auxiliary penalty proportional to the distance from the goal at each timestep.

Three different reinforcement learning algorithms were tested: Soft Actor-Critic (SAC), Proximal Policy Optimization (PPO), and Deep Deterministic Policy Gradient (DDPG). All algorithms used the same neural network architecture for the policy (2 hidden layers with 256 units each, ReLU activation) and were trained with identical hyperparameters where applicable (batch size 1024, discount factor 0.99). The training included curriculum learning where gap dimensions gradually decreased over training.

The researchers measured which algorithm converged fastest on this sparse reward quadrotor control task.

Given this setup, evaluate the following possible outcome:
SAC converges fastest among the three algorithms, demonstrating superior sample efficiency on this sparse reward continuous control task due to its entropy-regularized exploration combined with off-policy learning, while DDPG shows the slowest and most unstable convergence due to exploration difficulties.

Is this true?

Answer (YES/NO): NO